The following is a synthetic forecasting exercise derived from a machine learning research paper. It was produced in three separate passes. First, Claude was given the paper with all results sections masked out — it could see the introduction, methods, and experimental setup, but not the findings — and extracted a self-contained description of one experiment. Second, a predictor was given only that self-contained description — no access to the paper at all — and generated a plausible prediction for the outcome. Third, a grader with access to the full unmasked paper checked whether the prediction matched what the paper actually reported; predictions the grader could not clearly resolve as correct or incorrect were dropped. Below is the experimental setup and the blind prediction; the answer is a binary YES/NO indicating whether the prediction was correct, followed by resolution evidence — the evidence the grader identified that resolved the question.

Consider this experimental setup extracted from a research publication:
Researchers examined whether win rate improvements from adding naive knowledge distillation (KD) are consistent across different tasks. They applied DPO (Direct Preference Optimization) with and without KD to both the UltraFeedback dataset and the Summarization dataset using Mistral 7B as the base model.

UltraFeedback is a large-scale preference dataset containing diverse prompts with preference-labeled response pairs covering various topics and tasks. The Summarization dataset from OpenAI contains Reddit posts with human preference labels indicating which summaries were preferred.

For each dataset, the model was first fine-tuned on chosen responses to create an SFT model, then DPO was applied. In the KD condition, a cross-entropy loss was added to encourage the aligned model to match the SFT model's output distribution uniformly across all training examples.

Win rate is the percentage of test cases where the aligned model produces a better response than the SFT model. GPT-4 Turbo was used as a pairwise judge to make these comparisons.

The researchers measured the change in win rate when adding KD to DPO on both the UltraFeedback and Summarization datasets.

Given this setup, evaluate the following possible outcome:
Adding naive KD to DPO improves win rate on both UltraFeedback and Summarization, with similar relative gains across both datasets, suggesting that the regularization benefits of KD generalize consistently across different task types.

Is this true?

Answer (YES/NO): NO